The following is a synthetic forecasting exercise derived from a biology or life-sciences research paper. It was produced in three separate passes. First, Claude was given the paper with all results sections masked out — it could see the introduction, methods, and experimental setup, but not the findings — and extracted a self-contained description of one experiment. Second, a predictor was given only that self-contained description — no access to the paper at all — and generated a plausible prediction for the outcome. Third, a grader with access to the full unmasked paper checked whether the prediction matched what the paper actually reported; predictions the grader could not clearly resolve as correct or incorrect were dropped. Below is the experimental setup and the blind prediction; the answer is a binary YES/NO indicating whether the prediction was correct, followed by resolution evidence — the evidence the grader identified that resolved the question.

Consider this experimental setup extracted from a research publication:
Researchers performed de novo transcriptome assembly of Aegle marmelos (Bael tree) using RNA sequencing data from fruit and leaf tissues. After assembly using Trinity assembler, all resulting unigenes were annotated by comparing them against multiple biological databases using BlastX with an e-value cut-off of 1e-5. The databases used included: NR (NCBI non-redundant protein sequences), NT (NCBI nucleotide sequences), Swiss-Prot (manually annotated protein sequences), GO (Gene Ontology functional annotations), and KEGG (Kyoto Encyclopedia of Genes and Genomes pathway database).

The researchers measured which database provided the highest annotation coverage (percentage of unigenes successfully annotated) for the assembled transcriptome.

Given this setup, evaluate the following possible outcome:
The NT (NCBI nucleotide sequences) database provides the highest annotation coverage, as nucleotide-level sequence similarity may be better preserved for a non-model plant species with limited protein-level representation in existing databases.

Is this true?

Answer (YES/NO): YES